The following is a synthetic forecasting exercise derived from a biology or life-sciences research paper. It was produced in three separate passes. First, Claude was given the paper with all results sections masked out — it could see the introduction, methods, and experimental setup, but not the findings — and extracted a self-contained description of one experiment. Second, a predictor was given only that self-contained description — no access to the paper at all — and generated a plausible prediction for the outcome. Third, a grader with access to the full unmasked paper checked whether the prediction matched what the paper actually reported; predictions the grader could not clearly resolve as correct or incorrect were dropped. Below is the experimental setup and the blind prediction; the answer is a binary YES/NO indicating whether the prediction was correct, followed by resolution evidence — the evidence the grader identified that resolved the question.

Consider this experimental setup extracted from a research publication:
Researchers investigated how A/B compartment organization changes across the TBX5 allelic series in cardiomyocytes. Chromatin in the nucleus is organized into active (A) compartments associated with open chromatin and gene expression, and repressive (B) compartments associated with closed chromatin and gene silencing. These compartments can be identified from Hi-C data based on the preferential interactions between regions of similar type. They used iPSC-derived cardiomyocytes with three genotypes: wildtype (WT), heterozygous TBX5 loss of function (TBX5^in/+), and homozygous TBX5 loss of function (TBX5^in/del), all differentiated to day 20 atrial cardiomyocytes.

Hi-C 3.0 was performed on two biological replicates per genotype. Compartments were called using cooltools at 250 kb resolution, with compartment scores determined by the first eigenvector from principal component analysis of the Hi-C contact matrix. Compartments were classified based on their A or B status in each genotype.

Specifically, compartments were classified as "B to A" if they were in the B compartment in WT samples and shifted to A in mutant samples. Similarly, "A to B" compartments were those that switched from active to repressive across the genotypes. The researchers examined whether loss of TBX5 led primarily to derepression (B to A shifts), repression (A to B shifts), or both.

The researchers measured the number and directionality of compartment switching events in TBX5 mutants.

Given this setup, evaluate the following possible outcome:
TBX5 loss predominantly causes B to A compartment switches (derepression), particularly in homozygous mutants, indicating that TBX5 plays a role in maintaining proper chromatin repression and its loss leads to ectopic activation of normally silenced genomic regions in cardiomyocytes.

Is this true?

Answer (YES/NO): NO